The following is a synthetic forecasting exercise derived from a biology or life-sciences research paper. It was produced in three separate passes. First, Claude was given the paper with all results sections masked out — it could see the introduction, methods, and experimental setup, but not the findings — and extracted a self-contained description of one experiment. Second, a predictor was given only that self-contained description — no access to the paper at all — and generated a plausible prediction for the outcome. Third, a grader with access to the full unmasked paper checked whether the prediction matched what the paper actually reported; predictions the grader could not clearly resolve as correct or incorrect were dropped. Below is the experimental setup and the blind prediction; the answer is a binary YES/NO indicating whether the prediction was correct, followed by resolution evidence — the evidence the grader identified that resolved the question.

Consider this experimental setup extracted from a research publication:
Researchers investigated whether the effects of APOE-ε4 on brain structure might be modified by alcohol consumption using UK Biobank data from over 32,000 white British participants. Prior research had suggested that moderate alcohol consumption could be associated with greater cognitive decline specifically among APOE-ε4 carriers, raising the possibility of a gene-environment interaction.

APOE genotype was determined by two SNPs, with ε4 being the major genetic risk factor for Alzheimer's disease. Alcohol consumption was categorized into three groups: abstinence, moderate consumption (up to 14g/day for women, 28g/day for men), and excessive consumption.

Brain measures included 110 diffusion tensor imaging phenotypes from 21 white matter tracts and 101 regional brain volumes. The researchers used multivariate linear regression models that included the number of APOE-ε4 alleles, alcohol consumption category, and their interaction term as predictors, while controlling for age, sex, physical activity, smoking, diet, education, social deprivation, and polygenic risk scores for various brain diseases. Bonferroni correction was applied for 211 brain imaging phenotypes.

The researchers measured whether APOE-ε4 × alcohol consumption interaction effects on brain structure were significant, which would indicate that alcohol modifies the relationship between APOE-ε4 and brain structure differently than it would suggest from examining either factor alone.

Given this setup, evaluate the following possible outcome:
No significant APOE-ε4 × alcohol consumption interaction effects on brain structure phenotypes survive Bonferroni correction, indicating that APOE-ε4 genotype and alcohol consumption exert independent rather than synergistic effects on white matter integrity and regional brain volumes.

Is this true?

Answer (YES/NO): NO